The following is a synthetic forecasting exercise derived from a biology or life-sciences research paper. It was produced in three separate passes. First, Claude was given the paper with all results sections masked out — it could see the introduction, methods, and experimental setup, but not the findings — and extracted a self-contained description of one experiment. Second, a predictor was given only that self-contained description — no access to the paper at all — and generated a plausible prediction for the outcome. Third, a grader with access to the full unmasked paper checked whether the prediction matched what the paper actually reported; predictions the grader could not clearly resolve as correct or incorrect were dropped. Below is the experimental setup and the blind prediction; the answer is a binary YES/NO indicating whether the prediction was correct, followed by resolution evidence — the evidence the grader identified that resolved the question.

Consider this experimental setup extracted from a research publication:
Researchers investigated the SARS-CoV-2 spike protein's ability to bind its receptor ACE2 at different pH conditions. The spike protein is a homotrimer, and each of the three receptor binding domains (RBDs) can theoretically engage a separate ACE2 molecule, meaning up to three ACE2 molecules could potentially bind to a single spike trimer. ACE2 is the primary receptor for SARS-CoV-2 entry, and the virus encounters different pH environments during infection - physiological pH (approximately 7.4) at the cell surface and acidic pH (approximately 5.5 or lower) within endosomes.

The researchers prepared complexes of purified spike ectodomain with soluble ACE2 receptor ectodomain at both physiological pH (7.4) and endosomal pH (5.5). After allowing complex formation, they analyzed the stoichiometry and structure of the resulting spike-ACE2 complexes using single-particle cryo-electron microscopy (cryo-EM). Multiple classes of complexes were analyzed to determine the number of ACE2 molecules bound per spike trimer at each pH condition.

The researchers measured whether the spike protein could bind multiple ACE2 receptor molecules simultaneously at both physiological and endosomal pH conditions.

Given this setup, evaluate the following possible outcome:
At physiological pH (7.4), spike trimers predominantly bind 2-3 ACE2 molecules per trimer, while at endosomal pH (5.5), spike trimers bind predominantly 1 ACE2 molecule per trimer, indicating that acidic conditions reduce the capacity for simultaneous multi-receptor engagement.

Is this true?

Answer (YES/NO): NO